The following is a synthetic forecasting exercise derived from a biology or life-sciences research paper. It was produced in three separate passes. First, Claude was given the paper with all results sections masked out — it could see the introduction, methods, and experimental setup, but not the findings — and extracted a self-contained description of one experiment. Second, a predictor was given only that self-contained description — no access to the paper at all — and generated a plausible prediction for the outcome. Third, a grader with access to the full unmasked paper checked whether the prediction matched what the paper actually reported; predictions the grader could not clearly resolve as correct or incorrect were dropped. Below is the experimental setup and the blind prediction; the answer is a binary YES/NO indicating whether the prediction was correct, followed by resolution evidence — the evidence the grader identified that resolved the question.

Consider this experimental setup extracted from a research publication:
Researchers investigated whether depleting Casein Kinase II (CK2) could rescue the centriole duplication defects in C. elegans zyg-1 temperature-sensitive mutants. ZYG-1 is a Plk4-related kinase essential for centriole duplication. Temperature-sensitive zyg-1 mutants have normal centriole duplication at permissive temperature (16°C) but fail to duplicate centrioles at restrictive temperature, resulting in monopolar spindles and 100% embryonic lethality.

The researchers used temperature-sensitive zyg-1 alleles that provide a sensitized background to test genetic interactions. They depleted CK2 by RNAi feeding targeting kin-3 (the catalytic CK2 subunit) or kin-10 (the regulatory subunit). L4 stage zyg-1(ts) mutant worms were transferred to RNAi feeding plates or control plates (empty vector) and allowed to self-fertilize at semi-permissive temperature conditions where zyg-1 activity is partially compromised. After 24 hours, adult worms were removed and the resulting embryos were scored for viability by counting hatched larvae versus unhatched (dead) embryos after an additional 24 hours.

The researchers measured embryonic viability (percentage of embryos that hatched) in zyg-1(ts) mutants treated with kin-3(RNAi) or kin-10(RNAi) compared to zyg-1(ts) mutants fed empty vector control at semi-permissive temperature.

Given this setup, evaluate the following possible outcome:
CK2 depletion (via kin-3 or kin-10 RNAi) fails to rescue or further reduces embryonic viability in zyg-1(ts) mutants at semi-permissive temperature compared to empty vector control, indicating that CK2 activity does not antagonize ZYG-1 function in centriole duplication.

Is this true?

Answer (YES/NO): NO